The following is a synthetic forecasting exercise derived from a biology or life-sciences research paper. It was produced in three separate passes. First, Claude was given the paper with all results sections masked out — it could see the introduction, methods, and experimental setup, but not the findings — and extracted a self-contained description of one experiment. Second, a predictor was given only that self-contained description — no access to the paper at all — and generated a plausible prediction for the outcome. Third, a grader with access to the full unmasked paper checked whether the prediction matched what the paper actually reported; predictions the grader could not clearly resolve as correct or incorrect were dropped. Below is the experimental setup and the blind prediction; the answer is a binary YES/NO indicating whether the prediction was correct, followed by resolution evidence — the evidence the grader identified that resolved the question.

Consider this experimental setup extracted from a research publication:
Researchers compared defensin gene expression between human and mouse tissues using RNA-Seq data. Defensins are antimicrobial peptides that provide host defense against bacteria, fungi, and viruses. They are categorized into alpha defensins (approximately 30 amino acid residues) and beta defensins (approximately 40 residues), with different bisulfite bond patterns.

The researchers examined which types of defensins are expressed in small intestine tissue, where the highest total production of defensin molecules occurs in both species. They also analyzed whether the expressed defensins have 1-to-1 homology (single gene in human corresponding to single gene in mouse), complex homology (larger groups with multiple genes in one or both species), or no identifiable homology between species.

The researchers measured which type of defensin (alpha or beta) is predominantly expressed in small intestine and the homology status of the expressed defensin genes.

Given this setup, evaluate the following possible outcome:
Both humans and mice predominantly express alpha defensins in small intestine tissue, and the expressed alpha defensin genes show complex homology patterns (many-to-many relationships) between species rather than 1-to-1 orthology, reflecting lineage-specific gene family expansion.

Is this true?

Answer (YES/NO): NO